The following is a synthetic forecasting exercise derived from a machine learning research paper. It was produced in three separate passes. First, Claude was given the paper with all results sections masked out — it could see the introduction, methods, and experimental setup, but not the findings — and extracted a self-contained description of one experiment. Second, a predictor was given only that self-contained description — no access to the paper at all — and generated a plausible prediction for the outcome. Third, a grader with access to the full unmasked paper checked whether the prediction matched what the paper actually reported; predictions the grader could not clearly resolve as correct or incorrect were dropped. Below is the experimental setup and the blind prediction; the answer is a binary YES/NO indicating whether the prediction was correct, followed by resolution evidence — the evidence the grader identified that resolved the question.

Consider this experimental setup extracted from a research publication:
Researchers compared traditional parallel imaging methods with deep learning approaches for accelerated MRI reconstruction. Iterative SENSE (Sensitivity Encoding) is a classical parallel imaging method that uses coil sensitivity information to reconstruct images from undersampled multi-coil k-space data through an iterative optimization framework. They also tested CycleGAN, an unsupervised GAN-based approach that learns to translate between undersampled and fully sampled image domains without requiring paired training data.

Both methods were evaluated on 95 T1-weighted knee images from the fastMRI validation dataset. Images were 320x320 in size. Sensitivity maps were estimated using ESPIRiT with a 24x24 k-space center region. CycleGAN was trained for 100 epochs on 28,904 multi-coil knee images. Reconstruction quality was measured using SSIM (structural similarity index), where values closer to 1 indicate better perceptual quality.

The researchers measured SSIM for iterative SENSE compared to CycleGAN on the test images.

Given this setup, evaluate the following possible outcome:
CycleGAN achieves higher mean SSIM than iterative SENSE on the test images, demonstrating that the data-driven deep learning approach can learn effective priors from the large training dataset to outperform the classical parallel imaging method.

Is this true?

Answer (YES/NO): YES